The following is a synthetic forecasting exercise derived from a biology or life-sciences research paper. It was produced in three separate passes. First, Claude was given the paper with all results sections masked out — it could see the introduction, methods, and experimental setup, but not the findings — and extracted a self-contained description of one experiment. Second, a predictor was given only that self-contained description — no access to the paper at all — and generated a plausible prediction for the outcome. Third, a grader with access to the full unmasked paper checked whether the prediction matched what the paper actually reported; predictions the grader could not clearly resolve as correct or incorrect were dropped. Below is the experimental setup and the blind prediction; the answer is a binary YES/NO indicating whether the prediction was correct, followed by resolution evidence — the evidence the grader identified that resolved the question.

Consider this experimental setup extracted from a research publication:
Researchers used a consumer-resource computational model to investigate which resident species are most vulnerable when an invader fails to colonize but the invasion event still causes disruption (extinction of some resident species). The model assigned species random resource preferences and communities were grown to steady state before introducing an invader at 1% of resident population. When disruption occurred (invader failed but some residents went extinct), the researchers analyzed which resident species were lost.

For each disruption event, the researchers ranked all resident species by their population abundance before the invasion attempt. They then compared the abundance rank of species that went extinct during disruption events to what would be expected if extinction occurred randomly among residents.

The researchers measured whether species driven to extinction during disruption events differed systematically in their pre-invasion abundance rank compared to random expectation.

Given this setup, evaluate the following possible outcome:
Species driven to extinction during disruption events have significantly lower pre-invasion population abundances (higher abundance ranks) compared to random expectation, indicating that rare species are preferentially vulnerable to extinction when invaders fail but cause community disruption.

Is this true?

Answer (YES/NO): YES